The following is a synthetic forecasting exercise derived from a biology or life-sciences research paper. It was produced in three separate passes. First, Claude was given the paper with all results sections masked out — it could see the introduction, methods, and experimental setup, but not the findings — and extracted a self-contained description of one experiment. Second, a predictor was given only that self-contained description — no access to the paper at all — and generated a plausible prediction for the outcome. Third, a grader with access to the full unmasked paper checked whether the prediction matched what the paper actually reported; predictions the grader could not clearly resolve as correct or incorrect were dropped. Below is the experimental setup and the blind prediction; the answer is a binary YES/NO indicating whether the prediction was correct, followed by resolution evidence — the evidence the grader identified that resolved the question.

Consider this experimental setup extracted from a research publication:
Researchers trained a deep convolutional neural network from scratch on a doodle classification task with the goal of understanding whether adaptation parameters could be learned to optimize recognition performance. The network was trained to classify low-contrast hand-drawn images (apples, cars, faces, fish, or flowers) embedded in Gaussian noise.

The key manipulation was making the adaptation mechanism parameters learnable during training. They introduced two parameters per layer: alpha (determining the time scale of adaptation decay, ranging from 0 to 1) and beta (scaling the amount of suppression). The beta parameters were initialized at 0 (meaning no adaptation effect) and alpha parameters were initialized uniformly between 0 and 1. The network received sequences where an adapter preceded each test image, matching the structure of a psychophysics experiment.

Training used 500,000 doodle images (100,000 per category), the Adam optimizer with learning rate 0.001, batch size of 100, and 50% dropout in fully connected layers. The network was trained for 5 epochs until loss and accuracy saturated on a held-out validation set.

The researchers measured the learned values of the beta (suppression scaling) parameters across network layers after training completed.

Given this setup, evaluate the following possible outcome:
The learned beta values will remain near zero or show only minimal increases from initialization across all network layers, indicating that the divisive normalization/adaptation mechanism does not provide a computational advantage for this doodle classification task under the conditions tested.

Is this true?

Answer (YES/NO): NO